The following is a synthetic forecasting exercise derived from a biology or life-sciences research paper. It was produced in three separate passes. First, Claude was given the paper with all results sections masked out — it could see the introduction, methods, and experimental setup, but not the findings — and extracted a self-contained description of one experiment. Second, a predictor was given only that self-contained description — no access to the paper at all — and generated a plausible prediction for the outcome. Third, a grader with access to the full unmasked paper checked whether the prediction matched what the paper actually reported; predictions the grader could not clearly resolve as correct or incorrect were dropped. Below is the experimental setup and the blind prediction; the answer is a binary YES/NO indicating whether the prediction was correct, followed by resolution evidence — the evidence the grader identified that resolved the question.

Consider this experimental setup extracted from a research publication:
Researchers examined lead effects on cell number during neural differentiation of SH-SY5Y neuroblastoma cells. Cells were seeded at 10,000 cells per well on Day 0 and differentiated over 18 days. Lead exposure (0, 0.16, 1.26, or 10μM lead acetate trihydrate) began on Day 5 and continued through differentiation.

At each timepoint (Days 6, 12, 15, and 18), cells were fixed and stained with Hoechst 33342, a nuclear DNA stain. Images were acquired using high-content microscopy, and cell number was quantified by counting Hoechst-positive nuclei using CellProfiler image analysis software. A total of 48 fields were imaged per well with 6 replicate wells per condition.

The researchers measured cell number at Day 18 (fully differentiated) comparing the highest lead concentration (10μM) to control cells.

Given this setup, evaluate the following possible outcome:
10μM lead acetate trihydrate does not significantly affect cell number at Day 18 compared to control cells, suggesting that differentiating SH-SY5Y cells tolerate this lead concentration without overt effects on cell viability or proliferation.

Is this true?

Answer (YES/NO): YES